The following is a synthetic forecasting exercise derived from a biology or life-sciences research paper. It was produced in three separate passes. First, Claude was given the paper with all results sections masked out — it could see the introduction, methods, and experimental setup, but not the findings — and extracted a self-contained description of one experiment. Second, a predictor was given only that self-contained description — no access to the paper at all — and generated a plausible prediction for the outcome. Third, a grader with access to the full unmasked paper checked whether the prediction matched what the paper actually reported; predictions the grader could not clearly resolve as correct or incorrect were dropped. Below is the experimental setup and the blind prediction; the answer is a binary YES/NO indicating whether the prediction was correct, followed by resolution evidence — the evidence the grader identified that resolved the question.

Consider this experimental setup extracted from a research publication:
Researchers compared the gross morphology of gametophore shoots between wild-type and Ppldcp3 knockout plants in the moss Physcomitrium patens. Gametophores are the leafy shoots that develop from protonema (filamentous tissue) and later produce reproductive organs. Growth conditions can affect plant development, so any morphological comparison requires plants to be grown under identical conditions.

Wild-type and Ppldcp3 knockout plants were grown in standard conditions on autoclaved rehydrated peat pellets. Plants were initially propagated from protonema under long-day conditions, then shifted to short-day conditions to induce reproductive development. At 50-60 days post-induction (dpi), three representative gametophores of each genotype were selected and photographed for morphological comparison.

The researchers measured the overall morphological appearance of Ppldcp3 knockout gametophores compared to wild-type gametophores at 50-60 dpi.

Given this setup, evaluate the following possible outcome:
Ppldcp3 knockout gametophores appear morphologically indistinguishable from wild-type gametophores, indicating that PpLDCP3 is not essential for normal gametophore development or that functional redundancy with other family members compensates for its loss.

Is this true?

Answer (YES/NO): YES